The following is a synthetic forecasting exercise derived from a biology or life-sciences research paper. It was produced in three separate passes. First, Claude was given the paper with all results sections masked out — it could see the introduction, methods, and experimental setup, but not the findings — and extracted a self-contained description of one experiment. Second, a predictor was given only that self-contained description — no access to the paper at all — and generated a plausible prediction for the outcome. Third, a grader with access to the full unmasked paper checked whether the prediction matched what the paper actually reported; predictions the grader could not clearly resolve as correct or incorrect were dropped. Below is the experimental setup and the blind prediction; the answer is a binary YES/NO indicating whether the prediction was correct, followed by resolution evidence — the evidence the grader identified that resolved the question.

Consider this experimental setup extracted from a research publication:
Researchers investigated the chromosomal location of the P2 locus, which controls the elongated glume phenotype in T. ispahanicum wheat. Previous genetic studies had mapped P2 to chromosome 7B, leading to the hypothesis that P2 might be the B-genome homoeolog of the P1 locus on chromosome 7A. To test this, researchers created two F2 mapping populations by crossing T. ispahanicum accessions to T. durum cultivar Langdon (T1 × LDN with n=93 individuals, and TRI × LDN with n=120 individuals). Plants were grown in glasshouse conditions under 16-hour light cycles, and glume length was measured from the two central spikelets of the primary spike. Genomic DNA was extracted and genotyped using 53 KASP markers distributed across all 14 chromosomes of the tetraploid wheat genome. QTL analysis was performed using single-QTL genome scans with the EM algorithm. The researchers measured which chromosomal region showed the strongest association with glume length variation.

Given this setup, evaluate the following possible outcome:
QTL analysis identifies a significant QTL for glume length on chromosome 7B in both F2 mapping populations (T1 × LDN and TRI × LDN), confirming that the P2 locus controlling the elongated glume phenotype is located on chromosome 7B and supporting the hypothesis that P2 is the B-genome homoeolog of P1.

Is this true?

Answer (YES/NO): NO